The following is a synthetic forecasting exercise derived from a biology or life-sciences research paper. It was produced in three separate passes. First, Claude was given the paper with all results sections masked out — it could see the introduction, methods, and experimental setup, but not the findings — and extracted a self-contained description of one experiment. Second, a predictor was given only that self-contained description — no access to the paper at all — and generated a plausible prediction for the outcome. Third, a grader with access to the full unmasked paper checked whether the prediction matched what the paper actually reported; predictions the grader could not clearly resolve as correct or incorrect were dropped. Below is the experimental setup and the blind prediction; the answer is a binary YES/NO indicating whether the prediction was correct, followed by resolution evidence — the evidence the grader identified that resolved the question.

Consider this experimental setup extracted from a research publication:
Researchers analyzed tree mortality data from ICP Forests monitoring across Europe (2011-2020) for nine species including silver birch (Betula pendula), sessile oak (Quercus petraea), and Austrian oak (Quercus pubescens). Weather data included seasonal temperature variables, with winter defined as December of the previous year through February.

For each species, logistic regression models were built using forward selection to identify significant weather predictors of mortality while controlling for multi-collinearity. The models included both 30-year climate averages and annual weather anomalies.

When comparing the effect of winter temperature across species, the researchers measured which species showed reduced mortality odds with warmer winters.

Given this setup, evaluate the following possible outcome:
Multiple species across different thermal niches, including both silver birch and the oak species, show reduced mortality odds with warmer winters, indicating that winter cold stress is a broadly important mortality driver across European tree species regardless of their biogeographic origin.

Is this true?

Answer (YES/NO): NO